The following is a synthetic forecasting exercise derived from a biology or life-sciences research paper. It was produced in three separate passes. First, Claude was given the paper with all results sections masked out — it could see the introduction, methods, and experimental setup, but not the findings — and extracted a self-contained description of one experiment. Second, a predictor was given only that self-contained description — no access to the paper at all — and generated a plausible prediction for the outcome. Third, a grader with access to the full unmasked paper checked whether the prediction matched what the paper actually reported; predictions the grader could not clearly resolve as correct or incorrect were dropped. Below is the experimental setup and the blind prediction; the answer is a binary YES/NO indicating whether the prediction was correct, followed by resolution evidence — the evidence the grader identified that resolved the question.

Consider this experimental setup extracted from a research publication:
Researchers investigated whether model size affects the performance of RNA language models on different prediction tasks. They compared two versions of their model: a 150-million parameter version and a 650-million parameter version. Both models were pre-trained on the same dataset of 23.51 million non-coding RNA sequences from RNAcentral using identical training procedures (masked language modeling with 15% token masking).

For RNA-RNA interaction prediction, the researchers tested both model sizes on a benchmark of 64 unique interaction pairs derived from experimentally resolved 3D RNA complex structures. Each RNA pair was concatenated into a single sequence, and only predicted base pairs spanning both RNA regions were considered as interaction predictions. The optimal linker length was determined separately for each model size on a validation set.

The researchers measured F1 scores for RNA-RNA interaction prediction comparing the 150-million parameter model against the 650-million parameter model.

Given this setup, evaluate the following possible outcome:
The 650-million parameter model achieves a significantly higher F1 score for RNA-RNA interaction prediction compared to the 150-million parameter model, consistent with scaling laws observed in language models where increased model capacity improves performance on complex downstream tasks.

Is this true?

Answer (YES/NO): NO